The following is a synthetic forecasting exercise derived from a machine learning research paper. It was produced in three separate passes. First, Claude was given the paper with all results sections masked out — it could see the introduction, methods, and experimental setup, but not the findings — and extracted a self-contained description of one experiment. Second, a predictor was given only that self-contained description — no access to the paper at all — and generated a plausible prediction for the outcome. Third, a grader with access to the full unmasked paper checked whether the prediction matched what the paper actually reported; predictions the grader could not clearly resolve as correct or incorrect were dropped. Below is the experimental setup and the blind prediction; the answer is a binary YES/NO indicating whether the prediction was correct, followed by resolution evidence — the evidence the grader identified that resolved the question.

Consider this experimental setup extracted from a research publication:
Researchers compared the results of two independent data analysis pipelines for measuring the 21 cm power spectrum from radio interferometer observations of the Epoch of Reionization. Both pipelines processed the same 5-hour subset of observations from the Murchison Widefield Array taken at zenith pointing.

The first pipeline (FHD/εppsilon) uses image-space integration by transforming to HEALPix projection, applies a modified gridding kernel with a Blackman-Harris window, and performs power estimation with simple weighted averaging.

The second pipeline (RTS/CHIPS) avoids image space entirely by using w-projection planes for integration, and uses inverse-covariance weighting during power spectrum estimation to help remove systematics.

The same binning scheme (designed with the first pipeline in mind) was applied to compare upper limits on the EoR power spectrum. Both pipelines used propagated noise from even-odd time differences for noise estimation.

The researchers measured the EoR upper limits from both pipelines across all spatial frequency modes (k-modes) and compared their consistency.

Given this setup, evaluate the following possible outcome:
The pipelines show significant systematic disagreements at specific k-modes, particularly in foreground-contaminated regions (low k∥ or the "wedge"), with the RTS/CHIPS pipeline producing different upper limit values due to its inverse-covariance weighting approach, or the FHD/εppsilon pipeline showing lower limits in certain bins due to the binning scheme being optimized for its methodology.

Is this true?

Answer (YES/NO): NO